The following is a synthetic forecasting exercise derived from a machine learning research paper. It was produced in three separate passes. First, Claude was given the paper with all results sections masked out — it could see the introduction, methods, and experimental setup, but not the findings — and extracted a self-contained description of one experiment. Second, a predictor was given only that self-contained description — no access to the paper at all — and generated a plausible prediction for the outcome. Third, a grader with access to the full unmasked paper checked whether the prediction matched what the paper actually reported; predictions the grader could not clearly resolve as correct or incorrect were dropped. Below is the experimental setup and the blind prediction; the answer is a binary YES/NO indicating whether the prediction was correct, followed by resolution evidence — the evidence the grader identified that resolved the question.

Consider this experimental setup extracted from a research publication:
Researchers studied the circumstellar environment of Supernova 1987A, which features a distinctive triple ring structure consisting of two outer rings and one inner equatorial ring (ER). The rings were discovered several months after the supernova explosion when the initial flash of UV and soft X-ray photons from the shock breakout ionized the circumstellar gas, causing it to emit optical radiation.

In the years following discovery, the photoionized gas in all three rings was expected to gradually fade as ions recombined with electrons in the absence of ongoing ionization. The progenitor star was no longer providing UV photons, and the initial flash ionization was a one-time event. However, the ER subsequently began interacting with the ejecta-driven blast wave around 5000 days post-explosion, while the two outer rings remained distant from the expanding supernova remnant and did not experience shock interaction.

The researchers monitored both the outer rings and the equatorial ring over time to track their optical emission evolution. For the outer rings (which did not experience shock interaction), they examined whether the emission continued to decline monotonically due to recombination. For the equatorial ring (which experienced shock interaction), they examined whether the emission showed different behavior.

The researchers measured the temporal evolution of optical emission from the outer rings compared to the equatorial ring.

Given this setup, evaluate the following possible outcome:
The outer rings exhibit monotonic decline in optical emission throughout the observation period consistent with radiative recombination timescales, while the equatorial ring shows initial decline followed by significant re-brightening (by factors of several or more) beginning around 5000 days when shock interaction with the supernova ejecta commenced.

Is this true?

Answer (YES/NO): NO